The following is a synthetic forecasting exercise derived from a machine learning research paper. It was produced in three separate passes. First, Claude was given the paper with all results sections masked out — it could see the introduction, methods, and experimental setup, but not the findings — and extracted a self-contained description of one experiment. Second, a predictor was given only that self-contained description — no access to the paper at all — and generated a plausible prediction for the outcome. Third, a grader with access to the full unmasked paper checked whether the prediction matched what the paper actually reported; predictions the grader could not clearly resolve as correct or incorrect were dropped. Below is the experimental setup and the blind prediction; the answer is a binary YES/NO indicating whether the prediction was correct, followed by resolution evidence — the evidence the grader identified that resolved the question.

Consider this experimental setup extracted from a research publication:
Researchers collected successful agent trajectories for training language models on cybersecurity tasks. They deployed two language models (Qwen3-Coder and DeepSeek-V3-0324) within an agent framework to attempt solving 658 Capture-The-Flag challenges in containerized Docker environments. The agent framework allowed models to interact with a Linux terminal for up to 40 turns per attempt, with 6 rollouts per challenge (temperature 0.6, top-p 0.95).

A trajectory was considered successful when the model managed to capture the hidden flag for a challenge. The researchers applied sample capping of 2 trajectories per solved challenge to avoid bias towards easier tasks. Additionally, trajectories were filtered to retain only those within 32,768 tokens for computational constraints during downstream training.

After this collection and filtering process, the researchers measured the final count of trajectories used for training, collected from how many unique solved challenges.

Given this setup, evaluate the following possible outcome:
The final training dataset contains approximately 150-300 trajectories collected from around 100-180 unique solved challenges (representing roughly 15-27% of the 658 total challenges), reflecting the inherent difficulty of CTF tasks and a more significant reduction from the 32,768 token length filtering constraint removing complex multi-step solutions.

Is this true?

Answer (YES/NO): NO